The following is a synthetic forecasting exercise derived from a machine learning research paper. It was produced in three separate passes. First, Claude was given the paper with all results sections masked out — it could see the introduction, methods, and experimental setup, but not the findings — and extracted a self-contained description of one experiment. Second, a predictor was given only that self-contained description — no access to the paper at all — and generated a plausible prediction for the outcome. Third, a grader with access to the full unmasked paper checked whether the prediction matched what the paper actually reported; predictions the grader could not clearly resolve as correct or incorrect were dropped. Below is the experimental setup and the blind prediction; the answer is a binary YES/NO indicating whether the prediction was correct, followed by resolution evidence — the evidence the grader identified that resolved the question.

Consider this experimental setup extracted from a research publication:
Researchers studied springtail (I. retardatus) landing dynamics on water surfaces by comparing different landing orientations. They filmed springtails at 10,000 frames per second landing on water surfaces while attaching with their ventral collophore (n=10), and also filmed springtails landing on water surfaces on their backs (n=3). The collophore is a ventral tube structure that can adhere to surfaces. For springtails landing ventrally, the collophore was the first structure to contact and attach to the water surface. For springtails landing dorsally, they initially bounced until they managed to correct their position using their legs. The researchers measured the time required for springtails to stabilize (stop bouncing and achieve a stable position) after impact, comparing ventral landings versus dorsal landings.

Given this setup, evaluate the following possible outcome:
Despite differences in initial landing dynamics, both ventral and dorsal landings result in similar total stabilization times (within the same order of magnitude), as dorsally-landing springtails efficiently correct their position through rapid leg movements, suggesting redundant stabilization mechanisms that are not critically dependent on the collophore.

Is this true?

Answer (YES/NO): NO